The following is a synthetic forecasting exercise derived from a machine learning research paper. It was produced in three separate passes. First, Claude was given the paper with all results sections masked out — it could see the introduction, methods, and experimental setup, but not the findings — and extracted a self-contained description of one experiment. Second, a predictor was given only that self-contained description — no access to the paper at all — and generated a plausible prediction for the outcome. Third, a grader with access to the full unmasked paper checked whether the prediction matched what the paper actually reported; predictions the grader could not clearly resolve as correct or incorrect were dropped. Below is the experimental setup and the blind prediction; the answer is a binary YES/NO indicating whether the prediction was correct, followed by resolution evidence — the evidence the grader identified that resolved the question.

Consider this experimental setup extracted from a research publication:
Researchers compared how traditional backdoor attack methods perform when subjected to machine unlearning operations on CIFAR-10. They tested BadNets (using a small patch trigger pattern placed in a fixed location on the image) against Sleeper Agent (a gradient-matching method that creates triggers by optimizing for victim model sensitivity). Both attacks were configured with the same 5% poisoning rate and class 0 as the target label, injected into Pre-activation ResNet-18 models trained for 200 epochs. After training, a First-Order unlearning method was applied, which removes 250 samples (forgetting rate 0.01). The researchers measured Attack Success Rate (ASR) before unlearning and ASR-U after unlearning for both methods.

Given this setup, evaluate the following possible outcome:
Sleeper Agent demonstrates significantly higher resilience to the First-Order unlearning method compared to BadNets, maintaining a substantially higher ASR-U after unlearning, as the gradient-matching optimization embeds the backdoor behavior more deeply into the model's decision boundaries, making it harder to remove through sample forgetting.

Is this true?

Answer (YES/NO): YES